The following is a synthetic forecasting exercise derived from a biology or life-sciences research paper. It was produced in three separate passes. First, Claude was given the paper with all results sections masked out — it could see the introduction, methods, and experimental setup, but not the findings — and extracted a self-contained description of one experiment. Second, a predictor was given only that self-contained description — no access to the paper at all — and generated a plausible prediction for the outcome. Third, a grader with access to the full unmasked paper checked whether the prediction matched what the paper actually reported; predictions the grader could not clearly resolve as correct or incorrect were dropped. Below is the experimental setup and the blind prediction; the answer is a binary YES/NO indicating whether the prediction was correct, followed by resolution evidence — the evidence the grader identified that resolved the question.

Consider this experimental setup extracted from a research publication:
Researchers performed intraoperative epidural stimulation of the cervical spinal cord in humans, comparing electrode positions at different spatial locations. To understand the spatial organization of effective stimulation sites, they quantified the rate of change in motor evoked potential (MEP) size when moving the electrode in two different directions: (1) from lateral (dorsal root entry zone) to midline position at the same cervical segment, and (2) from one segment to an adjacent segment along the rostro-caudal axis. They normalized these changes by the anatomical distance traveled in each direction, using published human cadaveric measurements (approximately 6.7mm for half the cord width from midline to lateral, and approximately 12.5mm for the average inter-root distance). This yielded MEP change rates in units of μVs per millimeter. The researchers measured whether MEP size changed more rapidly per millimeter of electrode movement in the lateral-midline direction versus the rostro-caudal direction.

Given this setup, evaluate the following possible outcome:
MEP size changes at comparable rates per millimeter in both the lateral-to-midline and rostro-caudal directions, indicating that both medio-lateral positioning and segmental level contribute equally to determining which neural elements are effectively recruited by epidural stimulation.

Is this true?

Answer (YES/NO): NO